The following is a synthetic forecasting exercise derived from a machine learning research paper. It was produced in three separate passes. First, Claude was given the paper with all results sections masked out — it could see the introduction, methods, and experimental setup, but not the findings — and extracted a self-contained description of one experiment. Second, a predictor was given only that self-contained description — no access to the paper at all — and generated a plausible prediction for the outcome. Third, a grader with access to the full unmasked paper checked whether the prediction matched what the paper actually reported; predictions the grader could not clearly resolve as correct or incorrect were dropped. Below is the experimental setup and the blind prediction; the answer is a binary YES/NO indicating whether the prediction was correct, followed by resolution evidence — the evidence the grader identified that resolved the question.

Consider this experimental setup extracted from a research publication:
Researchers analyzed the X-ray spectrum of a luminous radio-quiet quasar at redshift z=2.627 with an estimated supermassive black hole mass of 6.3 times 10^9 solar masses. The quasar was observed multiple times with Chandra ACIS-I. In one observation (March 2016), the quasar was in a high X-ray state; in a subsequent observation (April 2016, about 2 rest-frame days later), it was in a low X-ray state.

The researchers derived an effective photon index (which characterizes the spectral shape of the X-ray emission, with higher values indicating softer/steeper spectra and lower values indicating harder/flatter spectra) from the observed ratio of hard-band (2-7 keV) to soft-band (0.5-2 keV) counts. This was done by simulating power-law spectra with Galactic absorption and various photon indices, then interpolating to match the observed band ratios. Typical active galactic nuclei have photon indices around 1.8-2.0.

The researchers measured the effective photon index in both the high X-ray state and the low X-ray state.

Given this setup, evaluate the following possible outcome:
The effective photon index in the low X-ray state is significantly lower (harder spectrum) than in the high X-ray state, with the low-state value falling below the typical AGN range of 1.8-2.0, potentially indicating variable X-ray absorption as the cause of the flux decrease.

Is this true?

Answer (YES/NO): YES